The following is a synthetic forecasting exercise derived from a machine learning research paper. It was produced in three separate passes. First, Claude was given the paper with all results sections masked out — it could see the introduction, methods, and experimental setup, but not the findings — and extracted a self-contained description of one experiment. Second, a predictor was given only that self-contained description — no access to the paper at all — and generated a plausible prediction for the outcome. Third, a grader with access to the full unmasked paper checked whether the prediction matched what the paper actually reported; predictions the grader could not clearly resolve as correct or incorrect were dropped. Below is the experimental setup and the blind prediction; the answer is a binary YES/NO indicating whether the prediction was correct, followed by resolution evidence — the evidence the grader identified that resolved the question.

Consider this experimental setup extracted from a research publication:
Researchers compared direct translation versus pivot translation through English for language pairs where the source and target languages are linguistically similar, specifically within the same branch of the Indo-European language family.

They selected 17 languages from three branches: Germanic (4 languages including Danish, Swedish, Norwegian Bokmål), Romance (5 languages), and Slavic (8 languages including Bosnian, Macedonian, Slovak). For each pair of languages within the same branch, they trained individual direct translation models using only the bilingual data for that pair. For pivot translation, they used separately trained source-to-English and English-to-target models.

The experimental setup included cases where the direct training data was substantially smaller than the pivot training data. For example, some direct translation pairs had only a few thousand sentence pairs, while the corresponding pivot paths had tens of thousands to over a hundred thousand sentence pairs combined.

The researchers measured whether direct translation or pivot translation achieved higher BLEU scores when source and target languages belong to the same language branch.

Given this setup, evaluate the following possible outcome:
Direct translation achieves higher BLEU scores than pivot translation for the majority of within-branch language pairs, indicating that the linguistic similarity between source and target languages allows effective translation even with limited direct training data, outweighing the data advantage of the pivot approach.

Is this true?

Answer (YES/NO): NO